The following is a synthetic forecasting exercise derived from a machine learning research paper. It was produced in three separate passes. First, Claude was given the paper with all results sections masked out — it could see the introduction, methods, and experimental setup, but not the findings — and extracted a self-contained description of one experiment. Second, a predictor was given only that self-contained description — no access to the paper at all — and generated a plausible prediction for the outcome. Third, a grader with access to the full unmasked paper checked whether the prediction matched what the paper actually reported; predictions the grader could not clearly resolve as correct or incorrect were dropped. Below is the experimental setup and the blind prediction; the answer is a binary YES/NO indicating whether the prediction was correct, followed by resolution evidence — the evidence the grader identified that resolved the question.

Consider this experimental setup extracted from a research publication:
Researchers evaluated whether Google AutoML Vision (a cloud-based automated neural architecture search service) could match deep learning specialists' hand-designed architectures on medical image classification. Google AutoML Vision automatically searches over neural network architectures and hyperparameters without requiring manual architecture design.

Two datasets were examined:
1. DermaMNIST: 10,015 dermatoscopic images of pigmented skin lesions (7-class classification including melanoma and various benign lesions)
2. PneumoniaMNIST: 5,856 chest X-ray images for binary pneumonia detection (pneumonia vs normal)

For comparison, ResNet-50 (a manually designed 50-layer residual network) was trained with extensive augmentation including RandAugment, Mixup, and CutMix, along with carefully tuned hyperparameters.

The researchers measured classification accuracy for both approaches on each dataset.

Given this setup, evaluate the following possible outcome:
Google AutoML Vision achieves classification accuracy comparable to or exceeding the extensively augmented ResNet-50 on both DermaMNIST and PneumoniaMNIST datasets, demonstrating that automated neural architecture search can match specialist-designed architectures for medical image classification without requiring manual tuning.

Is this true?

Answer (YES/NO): YES